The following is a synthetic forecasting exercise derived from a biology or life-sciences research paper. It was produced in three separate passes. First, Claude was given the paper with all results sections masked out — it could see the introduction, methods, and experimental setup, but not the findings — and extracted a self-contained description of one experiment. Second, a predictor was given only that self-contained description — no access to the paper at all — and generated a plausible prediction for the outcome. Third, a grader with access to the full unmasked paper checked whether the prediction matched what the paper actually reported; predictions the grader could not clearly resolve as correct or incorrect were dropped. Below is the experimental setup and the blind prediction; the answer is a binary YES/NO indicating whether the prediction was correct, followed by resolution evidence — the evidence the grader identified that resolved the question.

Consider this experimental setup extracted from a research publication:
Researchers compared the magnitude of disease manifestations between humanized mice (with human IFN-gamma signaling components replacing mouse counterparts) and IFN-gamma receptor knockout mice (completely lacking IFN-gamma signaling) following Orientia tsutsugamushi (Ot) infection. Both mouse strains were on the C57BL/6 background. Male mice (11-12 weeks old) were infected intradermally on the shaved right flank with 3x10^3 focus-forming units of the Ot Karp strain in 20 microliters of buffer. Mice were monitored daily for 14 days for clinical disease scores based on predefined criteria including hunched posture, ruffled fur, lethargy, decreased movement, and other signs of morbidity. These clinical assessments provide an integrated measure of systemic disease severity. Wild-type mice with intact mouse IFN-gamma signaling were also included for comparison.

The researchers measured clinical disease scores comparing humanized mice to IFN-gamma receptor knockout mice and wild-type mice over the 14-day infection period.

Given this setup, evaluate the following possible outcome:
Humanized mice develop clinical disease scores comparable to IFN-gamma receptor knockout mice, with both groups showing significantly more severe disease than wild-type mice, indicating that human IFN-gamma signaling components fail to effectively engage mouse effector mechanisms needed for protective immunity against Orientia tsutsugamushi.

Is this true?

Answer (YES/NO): NO